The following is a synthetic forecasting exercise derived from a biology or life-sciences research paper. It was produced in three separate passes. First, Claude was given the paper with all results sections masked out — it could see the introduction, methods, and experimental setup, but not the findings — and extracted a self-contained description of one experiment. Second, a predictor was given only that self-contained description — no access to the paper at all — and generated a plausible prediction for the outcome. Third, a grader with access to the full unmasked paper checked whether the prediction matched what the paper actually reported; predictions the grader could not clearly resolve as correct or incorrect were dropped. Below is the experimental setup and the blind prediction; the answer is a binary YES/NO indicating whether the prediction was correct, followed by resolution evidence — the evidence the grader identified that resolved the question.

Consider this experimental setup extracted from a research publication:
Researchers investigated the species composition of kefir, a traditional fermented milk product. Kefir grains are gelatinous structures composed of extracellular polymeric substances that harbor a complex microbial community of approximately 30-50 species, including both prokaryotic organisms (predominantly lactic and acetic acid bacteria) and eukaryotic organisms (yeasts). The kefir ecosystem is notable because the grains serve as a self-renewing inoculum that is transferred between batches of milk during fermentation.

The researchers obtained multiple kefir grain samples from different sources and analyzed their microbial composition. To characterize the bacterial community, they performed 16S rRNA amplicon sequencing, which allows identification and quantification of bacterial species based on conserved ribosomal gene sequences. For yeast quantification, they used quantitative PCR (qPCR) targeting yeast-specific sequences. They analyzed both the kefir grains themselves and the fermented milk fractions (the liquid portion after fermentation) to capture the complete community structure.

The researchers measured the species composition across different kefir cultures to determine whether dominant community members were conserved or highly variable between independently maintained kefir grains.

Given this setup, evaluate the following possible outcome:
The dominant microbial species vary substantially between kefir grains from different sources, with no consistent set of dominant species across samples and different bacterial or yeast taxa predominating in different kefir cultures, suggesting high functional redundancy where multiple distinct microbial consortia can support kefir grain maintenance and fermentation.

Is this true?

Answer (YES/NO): NO